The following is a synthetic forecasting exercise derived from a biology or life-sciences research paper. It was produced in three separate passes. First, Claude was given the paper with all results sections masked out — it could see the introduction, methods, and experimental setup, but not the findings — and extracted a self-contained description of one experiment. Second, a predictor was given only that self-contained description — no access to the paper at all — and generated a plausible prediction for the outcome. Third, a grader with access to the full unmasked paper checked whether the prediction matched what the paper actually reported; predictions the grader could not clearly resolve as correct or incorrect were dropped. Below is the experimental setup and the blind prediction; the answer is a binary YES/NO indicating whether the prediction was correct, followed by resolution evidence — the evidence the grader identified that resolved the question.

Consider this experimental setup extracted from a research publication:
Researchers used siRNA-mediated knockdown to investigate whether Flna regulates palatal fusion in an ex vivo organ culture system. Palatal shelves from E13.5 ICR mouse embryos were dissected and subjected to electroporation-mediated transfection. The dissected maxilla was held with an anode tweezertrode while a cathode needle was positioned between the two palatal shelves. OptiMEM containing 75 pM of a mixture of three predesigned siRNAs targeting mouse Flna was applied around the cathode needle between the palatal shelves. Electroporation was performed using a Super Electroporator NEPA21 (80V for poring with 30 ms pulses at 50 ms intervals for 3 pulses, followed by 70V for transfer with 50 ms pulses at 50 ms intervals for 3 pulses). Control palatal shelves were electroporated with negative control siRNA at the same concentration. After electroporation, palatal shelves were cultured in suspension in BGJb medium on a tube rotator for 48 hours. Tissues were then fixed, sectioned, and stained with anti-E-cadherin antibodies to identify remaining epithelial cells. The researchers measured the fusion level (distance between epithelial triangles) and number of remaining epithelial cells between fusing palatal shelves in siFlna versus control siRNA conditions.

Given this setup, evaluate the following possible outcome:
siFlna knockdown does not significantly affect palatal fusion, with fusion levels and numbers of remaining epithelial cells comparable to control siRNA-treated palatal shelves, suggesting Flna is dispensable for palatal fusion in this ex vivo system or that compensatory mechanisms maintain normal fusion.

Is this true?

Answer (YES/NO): NO